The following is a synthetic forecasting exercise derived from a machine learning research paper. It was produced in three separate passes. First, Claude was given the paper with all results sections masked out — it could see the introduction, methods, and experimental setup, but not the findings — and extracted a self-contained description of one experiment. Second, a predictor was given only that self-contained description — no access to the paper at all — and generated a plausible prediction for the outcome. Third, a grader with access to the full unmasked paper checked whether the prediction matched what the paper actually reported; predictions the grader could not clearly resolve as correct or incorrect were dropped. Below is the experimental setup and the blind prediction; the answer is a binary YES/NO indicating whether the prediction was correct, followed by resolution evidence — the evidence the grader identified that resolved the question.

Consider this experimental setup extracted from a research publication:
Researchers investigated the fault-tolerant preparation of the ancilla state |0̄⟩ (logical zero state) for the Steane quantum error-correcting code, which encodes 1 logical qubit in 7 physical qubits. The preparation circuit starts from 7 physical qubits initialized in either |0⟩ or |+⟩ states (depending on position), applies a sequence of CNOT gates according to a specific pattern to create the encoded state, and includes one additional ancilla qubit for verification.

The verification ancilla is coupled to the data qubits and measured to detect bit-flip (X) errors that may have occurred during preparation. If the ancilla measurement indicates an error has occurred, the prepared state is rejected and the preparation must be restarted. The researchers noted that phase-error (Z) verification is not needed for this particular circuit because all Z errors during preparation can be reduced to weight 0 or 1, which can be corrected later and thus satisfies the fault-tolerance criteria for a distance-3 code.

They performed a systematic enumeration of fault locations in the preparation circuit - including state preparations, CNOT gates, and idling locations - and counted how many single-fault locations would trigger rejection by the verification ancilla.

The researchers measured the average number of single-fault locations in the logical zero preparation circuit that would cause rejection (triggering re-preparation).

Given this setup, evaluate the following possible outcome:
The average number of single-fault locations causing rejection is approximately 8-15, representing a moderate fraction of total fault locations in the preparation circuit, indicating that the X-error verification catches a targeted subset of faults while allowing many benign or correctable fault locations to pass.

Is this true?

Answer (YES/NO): YES